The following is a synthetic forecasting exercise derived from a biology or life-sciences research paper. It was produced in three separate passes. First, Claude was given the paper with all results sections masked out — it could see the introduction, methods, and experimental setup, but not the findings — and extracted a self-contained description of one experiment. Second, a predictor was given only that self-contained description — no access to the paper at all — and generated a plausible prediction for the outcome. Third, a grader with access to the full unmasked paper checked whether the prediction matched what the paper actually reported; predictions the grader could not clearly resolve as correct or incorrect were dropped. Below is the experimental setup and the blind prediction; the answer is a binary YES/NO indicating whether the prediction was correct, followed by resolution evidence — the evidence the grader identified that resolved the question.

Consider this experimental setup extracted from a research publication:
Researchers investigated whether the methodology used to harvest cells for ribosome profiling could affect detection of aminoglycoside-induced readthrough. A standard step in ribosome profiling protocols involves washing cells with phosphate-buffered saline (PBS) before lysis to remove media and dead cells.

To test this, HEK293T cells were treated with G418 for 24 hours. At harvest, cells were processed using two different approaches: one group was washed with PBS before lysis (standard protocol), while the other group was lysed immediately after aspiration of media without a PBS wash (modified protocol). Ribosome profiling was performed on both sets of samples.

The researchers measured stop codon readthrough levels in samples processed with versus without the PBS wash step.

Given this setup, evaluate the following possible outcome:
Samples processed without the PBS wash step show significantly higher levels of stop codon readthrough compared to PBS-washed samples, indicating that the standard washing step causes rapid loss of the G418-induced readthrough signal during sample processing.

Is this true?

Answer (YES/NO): YES